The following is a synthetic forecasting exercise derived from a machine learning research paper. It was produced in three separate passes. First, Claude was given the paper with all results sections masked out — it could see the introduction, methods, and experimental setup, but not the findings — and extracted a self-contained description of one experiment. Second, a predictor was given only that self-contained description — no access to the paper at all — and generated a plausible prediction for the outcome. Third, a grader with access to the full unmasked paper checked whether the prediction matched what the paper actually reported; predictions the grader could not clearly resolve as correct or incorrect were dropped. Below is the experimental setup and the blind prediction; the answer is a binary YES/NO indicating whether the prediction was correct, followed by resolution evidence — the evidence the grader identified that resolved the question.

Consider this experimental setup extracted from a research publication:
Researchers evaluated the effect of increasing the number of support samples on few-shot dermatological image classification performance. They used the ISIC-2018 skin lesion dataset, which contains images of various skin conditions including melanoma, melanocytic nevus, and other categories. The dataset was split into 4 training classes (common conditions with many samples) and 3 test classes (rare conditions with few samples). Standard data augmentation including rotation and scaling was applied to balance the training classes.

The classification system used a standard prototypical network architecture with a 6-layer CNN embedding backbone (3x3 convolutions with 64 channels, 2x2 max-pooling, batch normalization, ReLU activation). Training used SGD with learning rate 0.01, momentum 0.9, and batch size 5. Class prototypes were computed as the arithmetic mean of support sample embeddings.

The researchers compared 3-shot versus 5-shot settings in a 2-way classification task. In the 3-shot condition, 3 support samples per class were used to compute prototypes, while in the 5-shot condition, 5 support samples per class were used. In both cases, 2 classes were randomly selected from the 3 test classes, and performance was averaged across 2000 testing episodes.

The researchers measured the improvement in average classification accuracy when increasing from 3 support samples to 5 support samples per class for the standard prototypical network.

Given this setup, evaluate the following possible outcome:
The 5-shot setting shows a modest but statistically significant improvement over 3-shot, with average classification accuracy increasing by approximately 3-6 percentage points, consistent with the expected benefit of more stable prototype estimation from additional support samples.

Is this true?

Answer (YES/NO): NO